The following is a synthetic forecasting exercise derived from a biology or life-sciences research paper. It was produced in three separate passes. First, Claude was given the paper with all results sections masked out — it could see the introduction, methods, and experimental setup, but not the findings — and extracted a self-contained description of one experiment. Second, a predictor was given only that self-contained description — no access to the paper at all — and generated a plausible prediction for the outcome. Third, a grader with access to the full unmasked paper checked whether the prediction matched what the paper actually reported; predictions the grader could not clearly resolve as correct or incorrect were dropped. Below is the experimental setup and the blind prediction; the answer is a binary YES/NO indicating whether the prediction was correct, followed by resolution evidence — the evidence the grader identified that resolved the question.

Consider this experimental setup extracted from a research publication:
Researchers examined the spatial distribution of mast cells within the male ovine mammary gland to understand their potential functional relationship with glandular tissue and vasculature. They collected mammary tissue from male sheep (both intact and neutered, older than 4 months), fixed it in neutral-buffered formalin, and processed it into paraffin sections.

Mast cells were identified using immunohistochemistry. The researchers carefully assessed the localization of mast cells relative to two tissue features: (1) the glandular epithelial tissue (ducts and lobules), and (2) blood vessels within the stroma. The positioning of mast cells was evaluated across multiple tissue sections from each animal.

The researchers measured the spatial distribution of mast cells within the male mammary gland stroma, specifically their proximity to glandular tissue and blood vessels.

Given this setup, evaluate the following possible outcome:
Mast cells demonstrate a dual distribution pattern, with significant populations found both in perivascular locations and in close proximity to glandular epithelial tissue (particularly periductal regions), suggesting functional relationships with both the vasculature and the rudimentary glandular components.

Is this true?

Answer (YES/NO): YES